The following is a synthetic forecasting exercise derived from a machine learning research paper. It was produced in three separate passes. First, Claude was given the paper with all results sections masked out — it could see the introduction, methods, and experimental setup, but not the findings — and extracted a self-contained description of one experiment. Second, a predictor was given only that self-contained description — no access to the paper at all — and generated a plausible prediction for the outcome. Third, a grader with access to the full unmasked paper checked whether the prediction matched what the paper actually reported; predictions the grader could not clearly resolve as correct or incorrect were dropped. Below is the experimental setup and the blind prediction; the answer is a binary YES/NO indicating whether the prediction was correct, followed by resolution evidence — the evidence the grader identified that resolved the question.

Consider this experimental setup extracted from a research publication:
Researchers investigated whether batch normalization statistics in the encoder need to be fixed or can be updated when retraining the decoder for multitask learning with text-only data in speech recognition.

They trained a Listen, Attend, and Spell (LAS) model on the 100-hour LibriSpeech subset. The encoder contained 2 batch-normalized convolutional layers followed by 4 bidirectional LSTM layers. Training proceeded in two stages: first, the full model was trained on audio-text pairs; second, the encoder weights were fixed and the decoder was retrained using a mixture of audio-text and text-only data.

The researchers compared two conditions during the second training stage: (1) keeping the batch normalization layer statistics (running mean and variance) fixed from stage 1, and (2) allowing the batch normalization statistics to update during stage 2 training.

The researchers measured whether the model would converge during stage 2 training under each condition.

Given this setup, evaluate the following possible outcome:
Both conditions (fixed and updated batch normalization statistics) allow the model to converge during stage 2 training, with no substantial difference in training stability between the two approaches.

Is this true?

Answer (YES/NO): NO